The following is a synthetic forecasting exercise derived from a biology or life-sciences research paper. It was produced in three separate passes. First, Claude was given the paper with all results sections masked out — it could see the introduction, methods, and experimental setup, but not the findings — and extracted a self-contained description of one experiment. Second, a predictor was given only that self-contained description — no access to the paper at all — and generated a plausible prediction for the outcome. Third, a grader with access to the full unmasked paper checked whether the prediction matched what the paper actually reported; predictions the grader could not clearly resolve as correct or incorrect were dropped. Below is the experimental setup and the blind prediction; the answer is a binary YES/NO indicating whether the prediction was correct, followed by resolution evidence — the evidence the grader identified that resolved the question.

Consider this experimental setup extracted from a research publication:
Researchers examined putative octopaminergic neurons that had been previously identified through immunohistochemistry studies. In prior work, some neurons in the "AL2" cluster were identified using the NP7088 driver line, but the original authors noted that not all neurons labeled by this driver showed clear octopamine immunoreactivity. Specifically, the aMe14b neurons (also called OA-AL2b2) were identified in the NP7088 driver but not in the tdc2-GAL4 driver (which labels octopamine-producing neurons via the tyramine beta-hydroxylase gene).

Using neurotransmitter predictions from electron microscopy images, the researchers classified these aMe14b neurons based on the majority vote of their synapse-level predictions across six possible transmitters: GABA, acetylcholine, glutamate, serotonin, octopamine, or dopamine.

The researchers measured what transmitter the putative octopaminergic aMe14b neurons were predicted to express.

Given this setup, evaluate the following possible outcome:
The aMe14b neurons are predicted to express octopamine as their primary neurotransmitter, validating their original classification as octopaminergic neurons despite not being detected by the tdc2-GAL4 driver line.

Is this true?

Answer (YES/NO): NO